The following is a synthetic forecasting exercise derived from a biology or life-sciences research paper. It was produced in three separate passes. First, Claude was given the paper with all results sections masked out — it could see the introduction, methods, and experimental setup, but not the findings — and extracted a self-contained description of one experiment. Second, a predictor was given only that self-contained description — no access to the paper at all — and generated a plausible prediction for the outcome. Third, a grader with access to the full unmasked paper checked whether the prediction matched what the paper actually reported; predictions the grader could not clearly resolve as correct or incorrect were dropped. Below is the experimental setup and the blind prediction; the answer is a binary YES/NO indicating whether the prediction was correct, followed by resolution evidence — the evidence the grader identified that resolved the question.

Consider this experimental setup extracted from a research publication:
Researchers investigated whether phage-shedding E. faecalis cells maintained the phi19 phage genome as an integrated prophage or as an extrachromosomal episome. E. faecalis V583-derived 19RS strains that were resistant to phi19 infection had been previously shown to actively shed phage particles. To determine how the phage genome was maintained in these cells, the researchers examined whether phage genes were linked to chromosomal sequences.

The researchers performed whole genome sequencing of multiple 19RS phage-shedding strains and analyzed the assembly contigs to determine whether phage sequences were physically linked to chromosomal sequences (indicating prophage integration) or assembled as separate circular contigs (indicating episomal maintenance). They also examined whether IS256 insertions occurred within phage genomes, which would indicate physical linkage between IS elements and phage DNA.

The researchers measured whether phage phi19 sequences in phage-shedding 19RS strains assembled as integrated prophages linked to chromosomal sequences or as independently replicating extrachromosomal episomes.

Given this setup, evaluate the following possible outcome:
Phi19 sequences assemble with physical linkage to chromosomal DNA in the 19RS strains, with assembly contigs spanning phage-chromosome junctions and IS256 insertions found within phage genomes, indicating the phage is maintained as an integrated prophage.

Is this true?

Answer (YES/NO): NO